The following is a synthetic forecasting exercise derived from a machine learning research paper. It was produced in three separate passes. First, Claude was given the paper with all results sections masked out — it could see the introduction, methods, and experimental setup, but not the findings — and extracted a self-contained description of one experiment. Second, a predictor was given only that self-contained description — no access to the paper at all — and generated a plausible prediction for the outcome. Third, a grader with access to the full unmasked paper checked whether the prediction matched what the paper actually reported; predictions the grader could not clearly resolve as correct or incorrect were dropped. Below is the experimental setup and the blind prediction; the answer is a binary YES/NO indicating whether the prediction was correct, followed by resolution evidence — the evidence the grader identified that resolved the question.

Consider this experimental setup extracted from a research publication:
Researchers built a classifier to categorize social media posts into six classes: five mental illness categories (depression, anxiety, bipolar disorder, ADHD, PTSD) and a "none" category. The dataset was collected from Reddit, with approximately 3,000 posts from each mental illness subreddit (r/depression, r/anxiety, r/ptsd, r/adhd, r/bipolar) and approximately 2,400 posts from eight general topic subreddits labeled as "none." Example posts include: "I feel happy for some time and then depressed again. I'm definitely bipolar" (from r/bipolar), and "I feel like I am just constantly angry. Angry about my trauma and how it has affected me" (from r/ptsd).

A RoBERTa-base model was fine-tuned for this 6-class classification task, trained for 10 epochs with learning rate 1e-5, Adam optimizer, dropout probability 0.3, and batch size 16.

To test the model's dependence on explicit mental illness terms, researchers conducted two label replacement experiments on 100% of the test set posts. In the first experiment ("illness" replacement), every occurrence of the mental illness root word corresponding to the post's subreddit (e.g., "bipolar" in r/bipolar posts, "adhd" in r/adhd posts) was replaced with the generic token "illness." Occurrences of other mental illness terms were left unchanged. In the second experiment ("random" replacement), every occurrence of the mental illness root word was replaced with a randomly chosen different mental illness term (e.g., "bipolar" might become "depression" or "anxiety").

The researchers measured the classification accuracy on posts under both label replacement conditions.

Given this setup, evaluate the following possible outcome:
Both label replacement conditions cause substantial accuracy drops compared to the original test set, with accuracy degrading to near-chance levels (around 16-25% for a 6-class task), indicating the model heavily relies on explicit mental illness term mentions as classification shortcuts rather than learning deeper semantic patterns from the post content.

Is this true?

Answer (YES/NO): NO